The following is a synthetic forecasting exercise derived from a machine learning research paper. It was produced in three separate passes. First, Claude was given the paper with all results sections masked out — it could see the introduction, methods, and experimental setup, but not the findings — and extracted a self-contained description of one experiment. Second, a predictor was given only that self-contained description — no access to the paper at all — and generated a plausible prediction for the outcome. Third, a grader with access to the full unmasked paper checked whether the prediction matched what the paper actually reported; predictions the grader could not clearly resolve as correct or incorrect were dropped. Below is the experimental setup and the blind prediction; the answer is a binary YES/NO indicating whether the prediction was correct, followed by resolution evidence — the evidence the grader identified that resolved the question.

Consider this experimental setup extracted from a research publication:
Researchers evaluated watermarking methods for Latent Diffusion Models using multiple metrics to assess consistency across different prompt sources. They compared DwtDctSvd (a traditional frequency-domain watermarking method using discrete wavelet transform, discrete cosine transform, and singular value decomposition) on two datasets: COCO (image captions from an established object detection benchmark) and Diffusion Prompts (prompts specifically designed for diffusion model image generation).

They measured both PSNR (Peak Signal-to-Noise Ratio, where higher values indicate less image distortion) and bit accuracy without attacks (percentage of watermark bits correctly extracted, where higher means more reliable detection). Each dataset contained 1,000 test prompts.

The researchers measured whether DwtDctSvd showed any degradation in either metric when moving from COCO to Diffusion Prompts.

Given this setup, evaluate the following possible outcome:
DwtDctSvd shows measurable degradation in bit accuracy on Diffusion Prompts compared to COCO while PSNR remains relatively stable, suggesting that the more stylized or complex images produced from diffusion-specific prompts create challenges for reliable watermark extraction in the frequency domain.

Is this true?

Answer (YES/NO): NO